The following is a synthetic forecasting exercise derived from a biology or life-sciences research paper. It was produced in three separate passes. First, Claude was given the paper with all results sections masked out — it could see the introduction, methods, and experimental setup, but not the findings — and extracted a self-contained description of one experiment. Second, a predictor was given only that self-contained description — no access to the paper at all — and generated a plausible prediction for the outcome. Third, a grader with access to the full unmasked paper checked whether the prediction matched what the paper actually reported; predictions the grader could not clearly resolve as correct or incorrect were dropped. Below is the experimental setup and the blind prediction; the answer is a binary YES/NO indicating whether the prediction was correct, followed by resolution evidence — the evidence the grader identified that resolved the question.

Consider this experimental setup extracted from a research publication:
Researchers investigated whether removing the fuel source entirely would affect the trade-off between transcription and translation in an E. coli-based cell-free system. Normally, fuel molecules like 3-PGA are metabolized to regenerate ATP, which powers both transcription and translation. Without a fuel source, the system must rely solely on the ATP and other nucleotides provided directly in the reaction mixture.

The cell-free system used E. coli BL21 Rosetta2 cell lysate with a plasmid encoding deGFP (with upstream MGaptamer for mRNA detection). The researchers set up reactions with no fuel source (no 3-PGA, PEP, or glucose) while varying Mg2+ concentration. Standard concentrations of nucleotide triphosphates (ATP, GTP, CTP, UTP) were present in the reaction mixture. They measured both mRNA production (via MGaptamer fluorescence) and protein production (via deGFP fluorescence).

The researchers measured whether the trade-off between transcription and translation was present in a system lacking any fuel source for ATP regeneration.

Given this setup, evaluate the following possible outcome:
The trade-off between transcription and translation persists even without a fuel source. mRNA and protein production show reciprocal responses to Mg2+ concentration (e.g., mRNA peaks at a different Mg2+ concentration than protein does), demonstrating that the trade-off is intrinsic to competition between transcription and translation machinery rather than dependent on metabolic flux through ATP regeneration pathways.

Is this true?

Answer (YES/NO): NO